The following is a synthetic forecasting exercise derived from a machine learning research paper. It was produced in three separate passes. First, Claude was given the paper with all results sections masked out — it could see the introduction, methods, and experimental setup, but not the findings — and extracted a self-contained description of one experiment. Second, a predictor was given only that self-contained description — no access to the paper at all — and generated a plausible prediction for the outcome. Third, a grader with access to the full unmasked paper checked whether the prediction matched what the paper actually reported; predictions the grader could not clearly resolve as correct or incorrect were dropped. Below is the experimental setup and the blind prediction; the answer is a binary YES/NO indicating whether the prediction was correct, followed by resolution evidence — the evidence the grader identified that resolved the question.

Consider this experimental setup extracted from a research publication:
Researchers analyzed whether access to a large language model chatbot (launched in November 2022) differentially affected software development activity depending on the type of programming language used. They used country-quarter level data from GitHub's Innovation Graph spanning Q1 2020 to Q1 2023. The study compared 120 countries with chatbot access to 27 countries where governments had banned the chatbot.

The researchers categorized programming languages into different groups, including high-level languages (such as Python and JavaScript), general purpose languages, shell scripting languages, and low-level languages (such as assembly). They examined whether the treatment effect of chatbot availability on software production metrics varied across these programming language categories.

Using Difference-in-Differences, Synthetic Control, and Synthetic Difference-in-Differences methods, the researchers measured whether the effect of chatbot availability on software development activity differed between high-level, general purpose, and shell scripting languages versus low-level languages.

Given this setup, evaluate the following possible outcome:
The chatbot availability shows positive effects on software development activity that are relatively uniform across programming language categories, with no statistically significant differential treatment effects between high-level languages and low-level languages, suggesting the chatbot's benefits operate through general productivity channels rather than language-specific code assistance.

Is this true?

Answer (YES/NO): NO